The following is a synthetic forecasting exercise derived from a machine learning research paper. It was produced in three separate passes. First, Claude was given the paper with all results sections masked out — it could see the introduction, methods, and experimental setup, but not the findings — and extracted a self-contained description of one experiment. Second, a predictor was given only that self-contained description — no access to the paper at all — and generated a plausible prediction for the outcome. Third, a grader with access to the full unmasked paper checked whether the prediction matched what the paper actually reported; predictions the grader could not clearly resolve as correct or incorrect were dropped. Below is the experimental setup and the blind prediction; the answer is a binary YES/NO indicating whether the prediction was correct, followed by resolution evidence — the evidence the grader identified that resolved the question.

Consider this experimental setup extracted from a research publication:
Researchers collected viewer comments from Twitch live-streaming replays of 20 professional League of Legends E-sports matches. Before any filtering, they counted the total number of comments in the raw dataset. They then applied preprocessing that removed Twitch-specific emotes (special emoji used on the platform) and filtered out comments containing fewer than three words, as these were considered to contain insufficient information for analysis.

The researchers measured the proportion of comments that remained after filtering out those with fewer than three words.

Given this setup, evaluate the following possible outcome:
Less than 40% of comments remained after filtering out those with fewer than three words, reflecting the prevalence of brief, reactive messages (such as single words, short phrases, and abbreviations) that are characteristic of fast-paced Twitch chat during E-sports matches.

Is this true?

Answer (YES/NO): YES